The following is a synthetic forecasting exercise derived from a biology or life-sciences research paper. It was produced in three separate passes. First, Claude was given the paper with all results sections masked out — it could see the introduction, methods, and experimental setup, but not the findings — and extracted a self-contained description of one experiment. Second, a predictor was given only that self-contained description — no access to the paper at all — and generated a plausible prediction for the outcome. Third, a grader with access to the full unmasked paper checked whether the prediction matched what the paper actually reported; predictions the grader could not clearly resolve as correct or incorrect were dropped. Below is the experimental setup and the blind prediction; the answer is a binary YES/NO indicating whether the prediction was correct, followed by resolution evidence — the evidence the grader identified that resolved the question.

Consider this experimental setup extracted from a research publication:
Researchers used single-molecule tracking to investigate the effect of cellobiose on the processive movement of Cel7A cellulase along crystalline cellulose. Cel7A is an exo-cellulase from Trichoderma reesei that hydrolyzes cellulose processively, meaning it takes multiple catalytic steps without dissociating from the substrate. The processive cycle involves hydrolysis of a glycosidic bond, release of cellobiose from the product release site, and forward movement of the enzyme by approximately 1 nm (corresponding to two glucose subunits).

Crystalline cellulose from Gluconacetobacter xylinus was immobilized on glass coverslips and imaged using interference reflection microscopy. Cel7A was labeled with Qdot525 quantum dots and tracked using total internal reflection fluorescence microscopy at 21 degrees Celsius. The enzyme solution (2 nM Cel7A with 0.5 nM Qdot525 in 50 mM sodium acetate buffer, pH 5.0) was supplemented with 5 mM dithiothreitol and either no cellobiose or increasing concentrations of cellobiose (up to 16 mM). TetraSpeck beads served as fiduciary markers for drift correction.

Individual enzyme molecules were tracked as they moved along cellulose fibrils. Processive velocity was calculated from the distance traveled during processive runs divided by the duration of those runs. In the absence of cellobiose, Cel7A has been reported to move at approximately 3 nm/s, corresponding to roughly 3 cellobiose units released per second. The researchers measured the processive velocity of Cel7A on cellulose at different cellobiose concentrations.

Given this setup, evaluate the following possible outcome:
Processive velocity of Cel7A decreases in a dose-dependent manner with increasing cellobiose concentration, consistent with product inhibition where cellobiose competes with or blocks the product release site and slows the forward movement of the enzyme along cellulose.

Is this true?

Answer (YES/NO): YES